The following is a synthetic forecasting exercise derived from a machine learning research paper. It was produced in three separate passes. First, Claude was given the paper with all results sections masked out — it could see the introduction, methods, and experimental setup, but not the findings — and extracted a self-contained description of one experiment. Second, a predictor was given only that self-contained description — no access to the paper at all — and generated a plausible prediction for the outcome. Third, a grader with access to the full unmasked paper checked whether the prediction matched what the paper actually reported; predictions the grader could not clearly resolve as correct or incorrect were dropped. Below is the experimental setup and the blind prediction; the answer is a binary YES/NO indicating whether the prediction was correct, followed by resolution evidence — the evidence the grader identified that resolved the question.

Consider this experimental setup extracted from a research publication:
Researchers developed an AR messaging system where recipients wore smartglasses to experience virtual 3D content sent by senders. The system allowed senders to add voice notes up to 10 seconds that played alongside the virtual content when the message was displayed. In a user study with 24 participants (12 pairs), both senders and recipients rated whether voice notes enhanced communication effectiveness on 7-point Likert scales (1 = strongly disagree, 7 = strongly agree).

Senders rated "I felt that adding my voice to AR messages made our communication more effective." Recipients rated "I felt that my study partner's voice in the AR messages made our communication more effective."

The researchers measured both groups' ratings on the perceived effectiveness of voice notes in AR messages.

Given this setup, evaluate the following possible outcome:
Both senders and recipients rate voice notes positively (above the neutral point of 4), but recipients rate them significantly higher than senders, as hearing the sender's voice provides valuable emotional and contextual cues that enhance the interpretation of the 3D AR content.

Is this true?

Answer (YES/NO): NO